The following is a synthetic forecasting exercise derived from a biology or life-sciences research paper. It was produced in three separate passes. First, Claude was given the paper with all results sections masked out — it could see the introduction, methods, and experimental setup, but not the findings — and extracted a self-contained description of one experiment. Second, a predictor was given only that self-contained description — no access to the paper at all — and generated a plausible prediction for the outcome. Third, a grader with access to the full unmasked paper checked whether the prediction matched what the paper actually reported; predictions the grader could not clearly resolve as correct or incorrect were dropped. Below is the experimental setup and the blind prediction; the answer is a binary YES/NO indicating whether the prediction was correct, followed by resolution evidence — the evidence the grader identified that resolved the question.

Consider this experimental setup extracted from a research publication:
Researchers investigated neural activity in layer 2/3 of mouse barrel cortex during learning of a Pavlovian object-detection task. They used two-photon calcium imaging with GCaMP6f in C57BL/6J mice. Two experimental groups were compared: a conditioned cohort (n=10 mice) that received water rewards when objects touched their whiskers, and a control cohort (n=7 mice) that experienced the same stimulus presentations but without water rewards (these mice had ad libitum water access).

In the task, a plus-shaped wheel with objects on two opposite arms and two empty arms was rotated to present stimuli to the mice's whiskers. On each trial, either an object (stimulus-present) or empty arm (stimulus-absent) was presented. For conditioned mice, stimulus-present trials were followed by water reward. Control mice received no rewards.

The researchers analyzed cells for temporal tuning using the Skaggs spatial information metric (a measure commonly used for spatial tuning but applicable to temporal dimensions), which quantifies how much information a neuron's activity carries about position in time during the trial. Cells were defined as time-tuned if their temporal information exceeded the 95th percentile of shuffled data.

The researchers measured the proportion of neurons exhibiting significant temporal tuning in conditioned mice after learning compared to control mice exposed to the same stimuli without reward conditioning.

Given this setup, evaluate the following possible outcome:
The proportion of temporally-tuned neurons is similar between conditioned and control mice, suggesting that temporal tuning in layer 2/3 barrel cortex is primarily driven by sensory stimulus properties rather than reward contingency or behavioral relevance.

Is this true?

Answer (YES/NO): NO